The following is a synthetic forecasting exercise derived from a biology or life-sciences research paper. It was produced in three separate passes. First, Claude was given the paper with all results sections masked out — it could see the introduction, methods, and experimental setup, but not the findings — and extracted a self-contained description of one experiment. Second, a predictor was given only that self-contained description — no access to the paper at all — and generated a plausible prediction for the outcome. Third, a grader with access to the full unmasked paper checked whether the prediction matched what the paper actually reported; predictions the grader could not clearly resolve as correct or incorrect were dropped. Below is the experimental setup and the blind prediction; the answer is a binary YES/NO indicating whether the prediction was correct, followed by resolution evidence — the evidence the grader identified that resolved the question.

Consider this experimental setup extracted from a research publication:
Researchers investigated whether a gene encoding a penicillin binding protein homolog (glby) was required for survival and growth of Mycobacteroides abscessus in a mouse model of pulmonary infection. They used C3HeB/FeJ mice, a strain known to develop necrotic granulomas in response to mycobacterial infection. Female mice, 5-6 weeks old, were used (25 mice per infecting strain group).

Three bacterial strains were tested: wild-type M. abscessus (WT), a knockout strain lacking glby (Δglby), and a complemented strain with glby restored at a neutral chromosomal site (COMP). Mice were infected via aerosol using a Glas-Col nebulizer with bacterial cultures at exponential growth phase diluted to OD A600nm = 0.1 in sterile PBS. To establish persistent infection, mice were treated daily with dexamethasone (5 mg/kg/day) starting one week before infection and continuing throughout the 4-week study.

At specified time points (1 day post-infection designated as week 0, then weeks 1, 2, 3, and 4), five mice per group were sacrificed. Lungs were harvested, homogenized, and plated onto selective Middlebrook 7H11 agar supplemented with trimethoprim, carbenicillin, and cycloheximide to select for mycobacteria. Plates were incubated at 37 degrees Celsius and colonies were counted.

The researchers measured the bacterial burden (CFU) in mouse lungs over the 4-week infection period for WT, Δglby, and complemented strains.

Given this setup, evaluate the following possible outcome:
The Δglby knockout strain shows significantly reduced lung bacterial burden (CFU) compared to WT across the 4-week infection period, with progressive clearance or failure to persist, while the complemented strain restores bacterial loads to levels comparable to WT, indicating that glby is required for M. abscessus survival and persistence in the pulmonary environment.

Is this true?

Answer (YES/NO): YES